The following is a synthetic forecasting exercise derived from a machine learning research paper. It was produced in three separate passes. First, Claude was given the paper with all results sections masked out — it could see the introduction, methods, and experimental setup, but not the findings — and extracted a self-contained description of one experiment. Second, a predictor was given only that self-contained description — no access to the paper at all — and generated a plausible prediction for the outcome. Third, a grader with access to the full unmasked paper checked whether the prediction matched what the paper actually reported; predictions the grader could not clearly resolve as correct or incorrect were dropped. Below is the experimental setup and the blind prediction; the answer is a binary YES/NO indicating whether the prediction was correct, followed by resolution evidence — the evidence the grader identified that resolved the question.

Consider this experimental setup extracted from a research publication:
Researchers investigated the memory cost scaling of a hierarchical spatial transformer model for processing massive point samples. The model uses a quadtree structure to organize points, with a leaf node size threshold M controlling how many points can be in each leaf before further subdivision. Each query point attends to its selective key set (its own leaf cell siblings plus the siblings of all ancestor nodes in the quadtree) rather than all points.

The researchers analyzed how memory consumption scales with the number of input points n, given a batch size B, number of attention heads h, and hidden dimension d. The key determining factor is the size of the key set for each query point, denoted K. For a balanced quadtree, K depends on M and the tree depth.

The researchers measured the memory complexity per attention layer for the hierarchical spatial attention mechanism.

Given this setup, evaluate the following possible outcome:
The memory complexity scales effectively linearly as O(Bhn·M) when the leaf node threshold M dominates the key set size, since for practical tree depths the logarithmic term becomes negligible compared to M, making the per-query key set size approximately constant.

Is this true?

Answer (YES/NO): NO